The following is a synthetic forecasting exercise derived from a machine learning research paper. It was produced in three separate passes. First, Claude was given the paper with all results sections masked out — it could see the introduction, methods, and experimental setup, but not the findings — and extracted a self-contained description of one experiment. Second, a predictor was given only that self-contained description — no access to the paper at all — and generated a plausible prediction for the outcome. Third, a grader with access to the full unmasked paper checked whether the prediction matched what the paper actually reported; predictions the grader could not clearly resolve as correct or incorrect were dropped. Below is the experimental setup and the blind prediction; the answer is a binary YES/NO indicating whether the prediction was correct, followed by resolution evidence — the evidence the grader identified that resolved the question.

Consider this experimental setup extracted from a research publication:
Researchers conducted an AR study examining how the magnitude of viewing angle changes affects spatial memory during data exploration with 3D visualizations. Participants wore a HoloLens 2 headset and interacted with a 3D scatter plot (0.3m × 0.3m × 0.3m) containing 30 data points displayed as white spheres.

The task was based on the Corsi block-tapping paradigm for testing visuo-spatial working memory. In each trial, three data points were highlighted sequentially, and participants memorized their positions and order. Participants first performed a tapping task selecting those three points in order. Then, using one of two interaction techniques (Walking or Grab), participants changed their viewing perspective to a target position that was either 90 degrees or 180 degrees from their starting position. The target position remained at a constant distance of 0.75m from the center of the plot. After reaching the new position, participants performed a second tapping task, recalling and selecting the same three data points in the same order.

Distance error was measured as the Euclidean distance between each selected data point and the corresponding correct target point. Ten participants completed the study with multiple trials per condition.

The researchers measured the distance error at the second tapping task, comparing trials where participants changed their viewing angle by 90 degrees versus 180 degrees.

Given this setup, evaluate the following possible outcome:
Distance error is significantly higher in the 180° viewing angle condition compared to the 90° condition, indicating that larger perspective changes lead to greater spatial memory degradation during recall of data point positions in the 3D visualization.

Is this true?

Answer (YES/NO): YES